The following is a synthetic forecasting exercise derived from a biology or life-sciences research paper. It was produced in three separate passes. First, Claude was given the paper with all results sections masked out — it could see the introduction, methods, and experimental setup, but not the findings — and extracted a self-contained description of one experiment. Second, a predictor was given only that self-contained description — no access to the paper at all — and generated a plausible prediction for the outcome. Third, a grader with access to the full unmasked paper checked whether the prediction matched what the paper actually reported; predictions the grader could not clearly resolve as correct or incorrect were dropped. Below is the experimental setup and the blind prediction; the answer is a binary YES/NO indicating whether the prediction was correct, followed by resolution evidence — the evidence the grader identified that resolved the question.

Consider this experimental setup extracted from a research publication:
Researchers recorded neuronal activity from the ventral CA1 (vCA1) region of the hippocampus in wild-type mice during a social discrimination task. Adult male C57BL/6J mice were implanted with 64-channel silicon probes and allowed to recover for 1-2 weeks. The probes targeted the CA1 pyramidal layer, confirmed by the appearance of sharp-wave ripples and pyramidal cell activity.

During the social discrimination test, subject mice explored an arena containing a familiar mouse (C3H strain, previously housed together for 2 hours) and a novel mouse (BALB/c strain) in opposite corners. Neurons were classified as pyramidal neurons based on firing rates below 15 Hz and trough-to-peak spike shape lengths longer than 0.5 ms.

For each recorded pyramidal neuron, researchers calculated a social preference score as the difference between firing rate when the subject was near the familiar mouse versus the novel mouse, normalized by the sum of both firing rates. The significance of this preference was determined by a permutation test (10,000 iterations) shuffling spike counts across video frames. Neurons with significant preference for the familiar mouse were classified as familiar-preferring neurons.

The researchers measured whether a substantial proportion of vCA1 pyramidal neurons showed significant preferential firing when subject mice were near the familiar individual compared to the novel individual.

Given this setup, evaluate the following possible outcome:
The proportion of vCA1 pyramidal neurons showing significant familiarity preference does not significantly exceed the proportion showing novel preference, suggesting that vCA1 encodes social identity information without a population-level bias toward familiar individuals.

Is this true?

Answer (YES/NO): NO